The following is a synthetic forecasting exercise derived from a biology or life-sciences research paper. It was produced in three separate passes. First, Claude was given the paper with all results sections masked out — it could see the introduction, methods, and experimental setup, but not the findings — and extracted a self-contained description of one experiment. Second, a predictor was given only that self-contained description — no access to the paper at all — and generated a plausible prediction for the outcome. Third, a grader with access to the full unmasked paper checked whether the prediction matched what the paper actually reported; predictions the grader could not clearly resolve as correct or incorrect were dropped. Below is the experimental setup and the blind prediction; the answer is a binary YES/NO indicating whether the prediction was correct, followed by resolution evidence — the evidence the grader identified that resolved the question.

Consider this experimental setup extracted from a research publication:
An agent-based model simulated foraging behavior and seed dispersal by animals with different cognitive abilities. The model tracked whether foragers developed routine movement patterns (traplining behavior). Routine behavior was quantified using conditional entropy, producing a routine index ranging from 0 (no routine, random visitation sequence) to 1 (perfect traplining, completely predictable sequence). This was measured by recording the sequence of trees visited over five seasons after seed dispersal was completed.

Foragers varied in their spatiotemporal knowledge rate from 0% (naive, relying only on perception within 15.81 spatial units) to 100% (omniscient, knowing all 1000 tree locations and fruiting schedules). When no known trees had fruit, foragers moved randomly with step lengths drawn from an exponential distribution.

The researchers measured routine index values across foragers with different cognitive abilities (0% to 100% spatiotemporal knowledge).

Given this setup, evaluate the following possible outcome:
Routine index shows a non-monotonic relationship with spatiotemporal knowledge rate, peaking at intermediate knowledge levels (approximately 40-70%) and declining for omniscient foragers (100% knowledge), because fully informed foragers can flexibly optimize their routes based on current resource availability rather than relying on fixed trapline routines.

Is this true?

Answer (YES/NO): NO